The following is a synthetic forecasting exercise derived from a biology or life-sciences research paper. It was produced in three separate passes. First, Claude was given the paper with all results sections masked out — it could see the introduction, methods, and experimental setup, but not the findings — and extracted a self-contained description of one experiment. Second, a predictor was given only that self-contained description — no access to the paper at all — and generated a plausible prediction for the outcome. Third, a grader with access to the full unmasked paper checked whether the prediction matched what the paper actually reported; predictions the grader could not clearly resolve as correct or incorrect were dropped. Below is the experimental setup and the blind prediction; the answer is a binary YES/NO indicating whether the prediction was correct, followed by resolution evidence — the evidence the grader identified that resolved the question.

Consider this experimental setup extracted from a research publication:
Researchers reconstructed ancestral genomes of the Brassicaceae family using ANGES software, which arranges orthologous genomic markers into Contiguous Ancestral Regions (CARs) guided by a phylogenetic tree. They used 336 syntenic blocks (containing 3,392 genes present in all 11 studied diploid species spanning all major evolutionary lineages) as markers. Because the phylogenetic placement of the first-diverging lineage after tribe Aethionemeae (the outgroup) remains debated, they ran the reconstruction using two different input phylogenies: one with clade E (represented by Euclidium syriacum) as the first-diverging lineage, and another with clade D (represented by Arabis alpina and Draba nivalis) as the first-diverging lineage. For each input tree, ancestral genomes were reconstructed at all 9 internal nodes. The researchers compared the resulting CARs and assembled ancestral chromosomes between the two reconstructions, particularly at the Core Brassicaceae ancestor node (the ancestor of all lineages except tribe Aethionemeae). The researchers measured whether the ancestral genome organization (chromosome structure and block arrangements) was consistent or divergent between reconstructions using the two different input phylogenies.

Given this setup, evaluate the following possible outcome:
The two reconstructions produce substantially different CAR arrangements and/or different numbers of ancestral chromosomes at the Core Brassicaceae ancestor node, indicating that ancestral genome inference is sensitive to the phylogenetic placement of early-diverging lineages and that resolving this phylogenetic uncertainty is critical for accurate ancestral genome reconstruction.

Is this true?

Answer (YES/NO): YES